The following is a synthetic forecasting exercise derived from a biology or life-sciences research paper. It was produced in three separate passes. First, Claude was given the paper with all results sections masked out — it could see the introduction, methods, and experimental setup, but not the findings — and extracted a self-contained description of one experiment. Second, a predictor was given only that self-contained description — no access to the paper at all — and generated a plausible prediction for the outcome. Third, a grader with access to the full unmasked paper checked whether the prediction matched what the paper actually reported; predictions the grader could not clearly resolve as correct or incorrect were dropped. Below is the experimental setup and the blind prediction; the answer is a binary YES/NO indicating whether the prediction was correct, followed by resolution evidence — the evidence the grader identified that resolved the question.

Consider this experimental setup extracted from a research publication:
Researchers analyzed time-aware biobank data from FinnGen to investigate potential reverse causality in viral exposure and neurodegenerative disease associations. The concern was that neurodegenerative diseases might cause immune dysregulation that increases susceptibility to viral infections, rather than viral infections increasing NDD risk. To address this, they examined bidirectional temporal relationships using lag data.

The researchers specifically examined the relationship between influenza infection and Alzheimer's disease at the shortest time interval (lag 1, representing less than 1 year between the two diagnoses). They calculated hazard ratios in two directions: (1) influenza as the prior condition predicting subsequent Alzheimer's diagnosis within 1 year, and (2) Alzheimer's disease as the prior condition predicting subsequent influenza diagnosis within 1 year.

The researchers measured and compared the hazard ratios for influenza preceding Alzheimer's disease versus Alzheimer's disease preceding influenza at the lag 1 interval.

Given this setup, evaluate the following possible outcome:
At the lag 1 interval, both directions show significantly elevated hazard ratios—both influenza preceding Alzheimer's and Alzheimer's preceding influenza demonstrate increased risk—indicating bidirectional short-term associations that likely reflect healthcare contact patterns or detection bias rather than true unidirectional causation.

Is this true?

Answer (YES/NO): NO